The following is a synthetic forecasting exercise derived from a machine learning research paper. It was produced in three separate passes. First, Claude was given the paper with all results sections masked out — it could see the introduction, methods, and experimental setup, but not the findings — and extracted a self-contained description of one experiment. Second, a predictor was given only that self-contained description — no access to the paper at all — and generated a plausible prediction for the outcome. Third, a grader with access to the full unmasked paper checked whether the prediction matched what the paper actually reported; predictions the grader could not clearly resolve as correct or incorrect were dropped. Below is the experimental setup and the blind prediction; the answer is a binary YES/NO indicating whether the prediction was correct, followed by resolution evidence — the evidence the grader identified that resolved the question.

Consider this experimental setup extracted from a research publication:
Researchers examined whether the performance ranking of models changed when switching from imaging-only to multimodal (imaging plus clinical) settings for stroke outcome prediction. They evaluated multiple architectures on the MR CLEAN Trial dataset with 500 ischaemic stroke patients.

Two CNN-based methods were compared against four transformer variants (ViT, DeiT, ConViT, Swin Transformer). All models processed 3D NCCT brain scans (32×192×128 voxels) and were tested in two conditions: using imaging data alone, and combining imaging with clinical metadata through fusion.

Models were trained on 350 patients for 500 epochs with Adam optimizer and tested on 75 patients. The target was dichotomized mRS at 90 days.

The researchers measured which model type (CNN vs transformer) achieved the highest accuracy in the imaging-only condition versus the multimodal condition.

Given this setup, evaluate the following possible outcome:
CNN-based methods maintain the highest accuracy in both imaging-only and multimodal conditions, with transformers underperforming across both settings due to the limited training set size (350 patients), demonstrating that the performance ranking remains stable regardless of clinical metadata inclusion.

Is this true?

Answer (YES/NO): NO